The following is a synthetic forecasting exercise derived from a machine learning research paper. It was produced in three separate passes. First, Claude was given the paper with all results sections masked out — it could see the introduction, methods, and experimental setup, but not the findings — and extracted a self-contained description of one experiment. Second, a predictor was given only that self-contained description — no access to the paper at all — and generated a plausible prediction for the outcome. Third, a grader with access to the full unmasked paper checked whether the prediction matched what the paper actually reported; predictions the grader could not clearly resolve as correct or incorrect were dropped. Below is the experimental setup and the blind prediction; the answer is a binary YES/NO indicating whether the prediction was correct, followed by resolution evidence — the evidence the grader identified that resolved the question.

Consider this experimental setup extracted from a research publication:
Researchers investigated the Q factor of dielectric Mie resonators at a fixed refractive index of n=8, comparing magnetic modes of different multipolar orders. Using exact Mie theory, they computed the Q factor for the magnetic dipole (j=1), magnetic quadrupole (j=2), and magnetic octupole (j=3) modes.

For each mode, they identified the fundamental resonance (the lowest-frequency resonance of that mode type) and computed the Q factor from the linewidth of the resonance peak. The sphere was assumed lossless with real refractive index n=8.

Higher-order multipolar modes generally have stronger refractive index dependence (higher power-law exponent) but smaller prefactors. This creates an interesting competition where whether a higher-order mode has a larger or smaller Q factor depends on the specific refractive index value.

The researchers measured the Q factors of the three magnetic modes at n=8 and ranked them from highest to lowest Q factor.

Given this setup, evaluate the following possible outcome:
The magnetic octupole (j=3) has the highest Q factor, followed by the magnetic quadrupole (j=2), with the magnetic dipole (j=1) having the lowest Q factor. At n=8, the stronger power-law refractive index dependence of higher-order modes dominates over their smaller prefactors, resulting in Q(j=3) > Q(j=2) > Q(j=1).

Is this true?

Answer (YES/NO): YES